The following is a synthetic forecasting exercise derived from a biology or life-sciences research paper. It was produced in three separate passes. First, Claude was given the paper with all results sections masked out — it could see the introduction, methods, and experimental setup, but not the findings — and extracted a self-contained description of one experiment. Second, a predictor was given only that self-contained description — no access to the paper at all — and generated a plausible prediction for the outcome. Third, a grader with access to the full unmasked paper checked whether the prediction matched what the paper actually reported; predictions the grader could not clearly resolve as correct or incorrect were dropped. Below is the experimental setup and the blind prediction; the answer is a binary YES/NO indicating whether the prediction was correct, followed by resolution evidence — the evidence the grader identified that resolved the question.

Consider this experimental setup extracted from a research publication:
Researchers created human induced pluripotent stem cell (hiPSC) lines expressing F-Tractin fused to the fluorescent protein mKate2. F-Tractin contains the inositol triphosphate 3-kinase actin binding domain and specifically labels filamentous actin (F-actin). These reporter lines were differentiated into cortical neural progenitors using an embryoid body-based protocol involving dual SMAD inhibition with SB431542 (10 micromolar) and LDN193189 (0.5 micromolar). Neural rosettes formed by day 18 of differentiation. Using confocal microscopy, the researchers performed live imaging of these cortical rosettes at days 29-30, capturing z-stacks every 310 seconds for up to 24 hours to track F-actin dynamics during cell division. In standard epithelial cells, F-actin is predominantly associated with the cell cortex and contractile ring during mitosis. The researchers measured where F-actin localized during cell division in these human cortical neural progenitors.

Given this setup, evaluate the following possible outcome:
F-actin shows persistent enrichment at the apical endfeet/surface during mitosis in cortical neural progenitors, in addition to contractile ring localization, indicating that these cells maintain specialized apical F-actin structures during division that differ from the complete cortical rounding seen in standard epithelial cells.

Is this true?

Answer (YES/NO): NO